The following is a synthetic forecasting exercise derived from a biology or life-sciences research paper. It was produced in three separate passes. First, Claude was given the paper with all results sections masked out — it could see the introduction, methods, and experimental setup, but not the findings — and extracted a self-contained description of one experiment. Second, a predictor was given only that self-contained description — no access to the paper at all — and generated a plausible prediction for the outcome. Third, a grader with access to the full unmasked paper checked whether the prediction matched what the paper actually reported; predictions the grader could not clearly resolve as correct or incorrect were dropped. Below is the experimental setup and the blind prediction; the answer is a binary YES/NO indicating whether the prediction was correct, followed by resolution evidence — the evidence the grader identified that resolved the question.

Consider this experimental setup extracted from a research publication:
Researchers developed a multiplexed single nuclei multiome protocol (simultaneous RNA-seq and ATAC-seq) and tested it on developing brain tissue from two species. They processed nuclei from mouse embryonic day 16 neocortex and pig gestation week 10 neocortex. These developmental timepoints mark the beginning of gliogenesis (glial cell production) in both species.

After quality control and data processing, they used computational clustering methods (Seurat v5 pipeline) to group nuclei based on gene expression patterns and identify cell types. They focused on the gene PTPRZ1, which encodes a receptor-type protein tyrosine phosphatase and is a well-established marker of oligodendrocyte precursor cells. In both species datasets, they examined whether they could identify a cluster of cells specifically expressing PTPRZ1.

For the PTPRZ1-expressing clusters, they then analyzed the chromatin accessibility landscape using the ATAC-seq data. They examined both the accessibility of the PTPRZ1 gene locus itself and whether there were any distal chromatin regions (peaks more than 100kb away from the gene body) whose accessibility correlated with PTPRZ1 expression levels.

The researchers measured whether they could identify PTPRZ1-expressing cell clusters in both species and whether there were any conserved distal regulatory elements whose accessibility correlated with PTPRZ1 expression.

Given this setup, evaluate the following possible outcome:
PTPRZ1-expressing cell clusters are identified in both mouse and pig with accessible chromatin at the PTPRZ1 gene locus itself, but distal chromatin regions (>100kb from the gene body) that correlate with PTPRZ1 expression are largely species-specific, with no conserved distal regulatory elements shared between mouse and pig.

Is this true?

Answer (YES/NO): NO